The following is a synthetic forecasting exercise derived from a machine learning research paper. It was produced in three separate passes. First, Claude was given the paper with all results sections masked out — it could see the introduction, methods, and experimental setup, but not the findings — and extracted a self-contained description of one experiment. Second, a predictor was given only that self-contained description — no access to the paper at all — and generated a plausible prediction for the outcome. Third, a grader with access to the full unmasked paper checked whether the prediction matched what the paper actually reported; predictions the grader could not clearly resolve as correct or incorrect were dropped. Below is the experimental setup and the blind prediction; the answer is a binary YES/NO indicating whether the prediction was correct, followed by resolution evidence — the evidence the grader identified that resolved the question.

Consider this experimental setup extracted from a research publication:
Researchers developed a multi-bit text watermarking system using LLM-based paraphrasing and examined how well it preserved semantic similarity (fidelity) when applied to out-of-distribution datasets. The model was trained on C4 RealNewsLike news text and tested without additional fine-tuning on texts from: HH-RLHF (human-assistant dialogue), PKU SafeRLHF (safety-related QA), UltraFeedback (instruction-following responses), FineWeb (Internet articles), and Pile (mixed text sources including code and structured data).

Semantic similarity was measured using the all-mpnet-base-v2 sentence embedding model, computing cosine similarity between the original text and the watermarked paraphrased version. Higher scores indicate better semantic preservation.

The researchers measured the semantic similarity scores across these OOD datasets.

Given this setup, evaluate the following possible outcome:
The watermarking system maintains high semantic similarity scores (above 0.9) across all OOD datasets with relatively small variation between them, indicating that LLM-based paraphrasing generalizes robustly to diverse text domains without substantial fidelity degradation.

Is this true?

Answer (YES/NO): NO